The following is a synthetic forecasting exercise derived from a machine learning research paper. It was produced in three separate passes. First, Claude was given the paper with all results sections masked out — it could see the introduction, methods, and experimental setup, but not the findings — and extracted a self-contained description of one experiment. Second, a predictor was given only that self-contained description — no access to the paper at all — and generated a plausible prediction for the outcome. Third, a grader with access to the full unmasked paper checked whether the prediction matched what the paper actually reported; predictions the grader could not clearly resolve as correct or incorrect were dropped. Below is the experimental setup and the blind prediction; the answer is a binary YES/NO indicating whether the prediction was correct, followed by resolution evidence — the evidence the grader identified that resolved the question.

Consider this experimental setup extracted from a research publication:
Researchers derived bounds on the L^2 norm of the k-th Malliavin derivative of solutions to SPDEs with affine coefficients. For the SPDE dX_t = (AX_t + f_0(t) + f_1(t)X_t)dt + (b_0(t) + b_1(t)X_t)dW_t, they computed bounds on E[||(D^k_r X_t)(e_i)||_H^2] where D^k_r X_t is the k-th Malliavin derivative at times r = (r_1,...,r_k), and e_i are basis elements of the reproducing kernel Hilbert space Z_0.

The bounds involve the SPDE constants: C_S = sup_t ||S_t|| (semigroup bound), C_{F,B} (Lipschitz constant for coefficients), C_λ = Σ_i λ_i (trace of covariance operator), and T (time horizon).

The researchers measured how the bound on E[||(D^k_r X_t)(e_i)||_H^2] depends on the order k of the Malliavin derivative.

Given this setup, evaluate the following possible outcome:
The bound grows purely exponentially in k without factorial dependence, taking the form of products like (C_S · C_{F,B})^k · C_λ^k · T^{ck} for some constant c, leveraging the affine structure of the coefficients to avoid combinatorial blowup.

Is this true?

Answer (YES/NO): NO